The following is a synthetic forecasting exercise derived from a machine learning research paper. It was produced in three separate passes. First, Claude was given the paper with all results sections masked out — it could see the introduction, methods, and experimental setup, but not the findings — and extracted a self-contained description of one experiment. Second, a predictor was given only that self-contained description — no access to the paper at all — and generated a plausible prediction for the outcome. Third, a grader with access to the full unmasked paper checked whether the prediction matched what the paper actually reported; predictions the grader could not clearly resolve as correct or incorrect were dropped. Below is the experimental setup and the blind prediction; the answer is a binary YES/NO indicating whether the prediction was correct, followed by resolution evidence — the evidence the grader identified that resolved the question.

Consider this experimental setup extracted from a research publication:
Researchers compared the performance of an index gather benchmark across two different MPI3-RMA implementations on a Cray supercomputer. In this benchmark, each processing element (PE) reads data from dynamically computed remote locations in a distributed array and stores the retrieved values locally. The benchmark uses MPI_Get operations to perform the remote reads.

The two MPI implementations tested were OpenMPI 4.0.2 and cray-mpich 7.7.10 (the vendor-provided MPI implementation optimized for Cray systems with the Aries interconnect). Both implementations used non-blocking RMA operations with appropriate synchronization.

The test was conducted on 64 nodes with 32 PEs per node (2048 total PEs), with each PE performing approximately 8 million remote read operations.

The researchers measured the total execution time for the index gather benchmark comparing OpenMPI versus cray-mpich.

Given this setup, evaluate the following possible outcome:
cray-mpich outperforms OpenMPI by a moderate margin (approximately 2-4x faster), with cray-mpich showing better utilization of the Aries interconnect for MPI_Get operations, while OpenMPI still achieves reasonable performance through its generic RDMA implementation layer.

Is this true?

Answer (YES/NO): YES